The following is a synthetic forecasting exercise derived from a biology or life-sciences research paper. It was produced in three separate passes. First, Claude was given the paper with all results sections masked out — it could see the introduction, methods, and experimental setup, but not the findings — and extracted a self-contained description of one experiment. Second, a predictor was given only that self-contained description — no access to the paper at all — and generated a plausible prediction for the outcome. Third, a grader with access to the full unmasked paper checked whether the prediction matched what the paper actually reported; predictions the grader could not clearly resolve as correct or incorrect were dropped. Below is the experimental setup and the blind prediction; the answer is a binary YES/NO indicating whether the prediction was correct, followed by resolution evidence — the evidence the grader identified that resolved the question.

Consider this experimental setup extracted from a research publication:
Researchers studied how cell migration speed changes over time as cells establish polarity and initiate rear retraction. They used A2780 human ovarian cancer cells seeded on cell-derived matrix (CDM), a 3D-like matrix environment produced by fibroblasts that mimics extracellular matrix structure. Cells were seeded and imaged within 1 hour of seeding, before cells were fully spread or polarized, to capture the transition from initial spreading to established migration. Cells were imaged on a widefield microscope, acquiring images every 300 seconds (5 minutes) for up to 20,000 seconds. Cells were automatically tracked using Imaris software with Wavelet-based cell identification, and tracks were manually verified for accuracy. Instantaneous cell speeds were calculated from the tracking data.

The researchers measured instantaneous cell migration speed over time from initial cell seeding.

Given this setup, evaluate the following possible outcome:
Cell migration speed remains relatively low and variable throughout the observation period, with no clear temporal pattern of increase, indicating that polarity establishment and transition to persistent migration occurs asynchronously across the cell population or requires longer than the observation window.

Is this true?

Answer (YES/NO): NO